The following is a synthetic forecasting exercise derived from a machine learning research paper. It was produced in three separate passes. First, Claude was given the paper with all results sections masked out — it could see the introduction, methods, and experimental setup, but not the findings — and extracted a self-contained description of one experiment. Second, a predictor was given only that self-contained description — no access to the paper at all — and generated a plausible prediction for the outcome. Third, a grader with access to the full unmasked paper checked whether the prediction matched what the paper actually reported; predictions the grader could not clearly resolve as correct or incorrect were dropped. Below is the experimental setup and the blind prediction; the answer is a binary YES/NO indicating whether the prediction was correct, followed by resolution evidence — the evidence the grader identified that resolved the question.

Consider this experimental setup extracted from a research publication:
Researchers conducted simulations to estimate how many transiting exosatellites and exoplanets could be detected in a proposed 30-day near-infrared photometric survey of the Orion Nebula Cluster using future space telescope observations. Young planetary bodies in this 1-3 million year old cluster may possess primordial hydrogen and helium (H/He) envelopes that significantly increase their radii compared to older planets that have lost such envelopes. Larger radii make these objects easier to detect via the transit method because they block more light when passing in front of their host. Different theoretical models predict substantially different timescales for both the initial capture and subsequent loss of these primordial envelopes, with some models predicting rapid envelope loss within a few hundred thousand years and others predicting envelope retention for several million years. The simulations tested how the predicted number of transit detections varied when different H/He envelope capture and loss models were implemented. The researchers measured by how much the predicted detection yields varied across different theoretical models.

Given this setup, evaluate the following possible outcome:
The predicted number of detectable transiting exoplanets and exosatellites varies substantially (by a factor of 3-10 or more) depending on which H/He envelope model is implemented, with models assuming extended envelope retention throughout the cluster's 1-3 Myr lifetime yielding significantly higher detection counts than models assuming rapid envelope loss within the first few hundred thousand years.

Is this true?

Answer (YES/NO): YES